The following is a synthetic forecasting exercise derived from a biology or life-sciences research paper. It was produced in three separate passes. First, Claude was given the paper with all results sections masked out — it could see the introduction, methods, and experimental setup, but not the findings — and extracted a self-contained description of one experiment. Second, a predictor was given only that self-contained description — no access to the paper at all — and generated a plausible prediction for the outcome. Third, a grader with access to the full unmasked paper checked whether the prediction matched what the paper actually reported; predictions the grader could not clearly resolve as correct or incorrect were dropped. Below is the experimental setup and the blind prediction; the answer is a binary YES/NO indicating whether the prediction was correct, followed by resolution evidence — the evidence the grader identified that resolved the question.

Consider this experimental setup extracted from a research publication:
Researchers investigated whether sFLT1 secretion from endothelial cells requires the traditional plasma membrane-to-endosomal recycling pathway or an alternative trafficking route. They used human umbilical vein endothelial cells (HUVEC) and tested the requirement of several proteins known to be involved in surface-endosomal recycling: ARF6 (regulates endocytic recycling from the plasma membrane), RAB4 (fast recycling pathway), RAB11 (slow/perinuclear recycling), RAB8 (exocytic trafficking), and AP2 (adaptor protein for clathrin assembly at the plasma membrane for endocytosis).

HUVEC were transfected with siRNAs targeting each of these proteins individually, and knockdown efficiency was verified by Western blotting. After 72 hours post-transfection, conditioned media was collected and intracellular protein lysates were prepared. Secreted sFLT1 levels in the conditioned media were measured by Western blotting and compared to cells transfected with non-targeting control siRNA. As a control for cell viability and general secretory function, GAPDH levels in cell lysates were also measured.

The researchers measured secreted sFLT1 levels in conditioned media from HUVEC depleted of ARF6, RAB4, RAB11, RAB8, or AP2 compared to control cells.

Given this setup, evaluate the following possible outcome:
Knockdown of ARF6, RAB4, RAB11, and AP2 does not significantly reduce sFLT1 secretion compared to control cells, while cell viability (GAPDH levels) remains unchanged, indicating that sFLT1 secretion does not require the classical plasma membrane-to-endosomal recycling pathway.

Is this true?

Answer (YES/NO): YES